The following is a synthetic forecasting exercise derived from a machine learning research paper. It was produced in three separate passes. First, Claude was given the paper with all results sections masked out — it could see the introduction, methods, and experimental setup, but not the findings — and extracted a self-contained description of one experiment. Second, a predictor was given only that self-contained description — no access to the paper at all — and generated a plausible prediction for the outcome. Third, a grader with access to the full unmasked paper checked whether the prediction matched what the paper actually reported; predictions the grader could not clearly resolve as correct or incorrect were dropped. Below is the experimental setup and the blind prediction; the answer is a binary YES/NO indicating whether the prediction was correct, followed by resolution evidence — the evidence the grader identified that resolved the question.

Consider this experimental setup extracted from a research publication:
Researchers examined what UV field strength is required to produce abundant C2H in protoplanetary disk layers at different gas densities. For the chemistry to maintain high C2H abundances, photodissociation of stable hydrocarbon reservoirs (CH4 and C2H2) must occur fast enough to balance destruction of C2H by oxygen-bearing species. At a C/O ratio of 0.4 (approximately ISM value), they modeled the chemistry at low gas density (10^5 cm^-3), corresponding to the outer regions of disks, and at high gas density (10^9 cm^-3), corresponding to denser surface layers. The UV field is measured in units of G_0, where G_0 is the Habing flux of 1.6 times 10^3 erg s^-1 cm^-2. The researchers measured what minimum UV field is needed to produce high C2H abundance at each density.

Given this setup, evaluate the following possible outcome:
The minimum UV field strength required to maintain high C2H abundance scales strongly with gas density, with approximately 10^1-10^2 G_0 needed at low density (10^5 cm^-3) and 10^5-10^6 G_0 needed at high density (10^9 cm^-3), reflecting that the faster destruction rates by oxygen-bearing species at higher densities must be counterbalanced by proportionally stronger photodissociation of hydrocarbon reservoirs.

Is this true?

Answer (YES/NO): NO